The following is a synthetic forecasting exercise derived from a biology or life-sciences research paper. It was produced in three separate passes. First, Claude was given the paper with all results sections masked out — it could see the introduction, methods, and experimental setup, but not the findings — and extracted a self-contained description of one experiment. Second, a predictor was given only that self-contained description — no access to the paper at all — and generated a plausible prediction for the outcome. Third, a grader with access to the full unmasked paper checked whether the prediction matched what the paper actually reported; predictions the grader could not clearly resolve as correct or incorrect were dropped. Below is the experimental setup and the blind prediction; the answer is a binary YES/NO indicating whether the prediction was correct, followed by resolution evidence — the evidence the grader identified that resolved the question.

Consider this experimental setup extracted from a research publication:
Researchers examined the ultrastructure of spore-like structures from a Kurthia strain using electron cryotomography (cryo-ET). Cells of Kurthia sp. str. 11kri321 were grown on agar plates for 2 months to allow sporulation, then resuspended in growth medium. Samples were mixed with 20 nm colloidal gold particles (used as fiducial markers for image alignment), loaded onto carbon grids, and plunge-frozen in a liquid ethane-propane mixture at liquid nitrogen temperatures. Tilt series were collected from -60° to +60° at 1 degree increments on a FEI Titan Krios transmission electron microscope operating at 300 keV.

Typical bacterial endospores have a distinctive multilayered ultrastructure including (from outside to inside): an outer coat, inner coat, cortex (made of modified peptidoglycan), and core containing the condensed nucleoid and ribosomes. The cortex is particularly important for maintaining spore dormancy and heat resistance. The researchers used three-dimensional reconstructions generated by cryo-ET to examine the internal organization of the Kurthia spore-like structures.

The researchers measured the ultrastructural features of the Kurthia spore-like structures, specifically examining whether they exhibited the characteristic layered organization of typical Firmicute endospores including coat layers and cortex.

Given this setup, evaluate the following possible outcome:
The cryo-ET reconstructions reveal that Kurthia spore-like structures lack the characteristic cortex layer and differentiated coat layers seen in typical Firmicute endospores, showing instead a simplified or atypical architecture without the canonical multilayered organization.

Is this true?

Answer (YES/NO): NO